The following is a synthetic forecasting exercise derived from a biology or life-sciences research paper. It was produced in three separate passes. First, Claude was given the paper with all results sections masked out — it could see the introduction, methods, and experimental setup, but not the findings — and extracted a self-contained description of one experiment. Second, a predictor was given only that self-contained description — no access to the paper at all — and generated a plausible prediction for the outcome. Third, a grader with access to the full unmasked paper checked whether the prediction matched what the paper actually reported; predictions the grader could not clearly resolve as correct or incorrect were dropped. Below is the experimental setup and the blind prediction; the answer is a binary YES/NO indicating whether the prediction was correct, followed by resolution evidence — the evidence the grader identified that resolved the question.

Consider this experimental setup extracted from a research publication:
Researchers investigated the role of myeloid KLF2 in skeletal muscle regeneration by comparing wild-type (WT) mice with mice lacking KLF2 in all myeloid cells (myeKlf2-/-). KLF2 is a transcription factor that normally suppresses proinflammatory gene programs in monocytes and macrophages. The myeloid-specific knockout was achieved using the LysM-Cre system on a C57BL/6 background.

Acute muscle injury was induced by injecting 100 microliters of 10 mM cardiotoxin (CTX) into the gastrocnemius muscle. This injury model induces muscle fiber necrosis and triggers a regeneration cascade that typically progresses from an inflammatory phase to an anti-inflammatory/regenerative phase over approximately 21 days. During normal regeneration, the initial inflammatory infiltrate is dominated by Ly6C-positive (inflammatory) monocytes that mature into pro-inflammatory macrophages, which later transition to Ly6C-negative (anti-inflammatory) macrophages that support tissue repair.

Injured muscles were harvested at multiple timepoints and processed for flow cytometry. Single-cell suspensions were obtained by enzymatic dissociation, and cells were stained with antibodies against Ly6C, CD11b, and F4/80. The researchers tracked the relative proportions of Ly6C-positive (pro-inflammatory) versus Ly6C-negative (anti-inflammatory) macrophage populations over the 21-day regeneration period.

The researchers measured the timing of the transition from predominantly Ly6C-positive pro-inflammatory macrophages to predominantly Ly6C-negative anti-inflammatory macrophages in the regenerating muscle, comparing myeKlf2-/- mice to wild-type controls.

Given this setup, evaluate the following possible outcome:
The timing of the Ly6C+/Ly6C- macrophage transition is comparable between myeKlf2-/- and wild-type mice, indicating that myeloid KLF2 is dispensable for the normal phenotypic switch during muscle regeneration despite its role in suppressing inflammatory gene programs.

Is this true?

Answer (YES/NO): NO